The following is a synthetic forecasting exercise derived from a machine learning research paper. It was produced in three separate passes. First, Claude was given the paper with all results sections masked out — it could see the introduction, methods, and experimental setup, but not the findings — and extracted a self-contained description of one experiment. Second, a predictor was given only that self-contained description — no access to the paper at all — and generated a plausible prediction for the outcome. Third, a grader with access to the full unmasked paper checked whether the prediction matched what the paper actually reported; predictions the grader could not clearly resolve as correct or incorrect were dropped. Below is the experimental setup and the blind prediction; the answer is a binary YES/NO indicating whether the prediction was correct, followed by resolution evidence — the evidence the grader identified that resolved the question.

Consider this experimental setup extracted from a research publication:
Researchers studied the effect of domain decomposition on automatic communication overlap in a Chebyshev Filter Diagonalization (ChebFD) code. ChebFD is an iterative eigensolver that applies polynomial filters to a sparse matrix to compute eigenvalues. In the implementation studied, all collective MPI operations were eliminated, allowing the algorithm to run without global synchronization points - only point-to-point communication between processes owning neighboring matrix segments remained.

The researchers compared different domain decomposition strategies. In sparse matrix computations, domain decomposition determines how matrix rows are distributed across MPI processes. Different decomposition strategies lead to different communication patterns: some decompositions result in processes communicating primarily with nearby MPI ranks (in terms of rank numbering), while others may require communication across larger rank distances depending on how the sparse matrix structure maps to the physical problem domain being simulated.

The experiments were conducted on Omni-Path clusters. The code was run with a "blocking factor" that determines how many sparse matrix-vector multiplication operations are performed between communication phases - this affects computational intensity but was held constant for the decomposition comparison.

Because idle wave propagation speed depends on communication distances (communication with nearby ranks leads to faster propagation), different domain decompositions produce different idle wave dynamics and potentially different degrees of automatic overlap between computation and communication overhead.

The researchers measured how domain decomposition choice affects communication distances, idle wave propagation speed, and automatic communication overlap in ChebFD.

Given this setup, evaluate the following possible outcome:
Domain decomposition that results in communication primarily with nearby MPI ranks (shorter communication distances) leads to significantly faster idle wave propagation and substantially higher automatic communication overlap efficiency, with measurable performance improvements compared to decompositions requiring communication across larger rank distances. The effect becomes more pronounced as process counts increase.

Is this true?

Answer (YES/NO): NO